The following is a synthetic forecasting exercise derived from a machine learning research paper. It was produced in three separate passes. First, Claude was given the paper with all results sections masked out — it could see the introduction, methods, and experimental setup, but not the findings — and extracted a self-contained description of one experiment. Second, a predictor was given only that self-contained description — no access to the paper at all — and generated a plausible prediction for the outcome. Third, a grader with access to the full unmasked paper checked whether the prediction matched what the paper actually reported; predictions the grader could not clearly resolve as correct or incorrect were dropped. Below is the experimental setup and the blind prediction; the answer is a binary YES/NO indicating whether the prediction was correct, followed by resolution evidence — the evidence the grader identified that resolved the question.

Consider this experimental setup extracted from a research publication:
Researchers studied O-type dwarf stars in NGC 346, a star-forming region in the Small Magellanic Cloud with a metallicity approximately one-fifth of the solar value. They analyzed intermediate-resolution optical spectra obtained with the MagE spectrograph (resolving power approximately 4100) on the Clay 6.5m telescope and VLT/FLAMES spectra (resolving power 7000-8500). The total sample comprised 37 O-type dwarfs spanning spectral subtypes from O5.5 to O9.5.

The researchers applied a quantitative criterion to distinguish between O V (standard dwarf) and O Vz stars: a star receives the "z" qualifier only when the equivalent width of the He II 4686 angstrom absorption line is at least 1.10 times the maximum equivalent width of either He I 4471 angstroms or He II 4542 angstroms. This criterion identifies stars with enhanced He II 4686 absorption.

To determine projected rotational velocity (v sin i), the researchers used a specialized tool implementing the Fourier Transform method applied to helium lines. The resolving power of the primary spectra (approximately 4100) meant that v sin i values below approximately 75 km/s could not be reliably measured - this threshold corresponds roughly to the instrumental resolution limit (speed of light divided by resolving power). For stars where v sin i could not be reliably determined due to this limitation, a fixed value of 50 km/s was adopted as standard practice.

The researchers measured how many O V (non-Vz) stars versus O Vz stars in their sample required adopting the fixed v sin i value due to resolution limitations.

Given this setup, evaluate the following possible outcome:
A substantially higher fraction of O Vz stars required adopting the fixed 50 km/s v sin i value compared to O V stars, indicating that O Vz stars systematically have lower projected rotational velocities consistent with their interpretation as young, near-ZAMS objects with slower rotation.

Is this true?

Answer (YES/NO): NO